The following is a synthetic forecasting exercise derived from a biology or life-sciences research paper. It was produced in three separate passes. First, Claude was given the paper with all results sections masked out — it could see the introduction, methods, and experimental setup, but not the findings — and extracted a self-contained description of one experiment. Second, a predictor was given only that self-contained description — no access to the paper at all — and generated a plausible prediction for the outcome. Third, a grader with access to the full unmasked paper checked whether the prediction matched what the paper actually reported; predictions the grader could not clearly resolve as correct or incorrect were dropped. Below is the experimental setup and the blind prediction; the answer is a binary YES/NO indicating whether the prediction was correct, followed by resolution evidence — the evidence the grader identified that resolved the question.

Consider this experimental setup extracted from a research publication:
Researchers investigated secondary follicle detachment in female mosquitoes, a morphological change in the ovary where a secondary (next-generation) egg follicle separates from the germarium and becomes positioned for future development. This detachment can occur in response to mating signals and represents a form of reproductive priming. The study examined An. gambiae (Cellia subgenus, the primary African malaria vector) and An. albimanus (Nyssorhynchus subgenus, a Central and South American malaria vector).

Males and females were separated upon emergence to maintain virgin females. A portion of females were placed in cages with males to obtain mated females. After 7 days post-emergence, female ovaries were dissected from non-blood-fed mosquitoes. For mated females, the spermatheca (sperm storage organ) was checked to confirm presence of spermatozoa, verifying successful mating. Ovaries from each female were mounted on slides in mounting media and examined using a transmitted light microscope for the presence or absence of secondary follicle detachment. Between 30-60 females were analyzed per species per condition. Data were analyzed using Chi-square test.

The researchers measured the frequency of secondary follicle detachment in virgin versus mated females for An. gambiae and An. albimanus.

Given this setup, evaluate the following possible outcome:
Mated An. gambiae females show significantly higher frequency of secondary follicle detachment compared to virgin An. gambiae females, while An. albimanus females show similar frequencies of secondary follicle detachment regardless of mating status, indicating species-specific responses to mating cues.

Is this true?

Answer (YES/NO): NO